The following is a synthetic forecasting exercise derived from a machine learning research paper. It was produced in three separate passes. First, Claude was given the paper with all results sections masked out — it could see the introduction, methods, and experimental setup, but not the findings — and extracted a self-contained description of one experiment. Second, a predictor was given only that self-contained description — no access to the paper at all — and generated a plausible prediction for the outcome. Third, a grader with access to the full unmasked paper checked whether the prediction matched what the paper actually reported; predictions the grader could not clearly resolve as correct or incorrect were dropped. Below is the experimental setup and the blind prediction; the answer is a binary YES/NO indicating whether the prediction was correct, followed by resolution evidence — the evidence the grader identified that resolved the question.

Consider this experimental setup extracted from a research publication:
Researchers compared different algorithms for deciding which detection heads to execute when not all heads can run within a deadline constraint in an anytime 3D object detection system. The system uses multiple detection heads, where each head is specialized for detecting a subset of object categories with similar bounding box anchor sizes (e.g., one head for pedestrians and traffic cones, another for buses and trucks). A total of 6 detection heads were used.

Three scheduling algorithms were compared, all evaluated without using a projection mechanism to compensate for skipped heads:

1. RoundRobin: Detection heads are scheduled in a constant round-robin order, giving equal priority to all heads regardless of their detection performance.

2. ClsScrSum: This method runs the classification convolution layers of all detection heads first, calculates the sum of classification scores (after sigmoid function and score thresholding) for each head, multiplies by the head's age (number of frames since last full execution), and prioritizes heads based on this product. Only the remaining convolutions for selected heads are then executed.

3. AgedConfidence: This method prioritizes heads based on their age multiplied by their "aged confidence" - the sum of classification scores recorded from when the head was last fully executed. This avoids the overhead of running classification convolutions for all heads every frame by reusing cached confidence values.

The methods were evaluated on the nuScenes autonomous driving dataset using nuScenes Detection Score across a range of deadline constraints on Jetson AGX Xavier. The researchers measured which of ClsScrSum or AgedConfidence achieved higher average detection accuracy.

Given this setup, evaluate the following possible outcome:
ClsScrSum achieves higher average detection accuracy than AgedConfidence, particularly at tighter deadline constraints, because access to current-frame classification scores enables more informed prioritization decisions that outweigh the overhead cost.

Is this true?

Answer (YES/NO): NO